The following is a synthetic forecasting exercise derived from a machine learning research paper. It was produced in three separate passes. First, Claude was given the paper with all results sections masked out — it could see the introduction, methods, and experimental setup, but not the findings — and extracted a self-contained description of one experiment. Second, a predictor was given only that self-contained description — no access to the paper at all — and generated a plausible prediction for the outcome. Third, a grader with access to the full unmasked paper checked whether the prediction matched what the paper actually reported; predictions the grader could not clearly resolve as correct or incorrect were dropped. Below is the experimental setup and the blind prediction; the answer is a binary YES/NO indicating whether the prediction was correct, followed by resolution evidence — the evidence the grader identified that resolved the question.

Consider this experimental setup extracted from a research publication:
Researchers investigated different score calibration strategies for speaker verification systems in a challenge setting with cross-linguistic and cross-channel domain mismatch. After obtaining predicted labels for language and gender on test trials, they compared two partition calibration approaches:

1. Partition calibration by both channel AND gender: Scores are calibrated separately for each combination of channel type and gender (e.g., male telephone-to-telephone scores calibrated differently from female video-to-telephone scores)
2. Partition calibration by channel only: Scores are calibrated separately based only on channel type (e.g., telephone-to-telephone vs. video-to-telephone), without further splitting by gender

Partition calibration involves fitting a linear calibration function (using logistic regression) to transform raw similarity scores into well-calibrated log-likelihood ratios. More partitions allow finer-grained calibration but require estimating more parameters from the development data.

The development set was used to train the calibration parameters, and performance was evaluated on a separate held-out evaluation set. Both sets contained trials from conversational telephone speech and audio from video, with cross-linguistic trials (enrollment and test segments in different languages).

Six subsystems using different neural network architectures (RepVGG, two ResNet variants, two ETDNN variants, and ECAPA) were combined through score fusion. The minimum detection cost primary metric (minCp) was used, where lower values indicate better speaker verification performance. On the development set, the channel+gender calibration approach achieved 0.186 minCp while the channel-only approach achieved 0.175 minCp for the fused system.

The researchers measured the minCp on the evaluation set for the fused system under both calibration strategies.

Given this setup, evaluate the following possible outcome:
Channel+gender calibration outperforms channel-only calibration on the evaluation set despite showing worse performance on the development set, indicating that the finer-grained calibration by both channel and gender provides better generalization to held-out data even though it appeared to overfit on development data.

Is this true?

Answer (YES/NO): NO